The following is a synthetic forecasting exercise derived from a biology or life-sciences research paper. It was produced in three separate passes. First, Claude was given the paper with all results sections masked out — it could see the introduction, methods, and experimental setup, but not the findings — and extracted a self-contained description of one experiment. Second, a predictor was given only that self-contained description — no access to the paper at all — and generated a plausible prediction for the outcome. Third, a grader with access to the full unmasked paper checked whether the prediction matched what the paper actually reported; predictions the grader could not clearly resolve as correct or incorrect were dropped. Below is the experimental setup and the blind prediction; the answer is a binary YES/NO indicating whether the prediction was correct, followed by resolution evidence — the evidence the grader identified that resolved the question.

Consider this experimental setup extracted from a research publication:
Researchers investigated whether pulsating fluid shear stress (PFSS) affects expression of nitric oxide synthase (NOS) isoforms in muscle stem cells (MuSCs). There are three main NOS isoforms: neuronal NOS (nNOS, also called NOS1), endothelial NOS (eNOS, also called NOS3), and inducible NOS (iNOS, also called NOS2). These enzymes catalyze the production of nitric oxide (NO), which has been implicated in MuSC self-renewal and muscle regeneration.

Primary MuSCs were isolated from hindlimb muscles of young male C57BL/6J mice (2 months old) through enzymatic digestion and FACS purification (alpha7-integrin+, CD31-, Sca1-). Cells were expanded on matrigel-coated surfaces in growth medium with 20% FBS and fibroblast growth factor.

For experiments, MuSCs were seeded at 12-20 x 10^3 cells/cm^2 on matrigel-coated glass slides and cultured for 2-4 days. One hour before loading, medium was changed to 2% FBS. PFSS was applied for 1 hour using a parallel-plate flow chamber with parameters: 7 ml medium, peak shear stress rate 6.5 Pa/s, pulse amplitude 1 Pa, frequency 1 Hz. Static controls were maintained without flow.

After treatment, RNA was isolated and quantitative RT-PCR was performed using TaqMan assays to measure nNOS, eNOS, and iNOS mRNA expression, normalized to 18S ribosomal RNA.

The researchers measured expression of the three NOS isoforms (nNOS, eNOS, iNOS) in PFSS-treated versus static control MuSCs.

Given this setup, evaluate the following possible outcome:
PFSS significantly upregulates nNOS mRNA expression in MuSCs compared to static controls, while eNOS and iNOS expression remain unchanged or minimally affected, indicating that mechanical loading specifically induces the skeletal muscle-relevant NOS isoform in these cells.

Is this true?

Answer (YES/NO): NO